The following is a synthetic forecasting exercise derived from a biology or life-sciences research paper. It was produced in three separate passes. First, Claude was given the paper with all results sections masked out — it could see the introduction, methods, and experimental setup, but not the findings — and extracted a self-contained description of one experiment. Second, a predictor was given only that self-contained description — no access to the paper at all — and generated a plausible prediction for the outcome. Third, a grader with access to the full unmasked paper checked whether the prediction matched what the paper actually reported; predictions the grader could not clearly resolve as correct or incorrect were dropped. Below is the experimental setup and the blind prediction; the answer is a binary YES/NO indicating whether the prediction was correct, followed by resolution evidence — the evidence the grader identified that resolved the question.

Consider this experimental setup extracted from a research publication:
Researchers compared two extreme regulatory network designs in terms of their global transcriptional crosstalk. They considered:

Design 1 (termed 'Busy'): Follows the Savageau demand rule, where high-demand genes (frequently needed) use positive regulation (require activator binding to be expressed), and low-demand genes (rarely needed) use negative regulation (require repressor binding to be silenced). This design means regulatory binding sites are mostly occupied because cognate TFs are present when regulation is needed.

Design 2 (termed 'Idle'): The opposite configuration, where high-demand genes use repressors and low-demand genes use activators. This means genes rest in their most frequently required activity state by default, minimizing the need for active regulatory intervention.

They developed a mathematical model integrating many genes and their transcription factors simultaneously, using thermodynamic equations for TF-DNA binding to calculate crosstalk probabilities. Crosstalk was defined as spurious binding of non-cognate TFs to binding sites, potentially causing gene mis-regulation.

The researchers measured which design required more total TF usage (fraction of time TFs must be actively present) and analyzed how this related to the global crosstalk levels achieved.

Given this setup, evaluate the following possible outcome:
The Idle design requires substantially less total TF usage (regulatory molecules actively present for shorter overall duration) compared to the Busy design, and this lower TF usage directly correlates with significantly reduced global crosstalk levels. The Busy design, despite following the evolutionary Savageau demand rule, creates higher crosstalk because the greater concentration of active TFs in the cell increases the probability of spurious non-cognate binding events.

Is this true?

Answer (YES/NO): YES